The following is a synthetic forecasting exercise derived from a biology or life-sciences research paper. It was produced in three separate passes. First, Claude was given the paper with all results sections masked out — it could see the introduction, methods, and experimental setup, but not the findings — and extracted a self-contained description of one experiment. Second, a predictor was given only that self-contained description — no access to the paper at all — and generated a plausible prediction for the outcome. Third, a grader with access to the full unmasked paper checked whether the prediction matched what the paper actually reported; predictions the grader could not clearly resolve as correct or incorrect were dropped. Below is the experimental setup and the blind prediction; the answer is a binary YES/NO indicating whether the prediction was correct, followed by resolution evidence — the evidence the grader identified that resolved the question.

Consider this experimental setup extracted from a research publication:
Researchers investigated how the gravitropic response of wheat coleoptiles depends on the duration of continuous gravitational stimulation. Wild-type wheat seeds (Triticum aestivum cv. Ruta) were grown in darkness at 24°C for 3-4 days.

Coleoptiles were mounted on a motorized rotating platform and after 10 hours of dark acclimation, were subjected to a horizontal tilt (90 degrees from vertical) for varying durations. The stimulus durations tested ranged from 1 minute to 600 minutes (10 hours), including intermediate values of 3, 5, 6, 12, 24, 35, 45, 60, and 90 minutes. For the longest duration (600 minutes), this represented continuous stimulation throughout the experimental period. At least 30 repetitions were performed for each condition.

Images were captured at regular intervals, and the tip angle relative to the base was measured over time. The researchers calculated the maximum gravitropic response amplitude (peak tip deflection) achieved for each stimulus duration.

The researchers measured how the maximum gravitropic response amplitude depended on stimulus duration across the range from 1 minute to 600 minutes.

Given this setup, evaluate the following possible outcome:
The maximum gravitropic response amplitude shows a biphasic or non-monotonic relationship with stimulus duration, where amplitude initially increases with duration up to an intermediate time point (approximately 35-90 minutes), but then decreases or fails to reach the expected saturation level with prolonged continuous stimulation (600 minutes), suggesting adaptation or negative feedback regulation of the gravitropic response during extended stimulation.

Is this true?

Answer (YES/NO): NO